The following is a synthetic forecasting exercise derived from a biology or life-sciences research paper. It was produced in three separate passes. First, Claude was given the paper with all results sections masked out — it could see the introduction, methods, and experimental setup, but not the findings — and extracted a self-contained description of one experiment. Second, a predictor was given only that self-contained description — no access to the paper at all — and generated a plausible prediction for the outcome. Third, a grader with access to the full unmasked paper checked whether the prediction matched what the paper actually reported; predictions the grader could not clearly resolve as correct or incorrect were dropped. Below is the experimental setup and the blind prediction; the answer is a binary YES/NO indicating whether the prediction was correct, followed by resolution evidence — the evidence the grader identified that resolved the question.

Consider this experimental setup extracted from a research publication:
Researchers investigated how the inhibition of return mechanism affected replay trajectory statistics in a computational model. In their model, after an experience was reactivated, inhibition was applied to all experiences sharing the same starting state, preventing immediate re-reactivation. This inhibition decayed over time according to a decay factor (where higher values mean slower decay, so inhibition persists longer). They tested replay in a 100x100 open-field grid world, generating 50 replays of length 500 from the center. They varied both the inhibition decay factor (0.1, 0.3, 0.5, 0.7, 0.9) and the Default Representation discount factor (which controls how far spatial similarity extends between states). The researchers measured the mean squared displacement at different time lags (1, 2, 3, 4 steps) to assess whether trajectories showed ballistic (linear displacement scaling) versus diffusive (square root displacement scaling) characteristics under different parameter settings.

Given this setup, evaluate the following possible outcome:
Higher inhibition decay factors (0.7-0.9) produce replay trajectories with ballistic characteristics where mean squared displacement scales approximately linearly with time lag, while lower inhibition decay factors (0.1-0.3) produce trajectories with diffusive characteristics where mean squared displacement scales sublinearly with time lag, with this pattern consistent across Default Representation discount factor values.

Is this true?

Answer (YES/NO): NO